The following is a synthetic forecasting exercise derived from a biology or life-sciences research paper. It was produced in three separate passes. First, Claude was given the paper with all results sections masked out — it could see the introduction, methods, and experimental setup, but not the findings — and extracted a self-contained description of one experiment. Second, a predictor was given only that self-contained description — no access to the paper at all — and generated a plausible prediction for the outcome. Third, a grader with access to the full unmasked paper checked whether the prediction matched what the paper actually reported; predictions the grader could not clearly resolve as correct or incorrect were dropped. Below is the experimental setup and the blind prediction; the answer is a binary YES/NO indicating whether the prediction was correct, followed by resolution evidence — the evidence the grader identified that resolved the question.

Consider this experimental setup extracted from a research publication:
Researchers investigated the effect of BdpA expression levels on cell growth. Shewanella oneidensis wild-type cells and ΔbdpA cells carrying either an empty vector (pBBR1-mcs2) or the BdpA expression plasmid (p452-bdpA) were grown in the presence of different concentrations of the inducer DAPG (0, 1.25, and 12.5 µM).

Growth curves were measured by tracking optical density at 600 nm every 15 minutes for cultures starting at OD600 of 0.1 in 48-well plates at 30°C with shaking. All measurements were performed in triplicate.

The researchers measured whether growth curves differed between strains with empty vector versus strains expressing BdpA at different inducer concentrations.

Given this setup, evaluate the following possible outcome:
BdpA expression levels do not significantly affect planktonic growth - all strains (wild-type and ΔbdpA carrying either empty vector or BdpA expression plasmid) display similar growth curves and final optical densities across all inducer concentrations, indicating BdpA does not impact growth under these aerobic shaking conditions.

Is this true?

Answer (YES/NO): NO